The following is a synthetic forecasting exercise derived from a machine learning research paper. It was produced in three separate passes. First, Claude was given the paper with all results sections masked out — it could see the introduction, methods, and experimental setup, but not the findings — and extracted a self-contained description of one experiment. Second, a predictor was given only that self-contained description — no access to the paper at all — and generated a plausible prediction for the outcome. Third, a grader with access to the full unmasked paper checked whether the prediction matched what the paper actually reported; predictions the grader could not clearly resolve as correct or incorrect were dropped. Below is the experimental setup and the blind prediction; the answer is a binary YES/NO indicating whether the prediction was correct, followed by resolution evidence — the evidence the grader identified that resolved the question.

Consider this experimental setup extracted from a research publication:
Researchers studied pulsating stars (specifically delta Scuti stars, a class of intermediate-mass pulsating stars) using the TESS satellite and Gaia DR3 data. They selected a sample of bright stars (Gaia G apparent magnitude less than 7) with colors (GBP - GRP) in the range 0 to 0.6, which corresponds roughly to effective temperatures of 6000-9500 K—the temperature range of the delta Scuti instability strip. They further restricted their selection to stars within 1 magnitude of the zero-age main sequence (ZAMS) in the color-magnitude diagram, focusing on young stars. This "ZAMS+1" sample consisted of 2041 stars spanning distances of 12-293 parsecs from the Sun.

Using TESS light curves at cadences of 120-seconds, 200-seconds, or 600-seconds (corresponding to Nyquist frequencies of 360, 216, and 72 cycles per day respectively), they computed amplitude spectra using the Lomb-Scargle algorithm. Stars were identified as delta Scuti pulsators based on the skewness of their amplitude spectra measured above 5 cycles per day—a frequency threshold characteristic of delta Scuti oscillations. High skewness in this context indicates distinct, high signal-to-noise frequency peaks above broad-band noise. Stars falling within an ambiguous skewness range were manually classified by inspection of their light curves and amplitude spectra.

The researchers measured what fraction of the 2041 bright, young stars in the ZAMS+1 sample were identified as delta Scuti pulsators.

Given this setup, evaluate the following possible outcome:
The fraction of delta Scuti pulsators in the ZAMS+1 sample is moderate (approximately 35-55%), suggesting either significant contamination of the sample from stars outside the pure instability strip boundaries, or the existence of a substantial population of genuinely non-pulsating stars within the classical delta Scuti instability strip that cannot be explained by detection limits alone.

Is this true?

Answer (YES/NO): NO